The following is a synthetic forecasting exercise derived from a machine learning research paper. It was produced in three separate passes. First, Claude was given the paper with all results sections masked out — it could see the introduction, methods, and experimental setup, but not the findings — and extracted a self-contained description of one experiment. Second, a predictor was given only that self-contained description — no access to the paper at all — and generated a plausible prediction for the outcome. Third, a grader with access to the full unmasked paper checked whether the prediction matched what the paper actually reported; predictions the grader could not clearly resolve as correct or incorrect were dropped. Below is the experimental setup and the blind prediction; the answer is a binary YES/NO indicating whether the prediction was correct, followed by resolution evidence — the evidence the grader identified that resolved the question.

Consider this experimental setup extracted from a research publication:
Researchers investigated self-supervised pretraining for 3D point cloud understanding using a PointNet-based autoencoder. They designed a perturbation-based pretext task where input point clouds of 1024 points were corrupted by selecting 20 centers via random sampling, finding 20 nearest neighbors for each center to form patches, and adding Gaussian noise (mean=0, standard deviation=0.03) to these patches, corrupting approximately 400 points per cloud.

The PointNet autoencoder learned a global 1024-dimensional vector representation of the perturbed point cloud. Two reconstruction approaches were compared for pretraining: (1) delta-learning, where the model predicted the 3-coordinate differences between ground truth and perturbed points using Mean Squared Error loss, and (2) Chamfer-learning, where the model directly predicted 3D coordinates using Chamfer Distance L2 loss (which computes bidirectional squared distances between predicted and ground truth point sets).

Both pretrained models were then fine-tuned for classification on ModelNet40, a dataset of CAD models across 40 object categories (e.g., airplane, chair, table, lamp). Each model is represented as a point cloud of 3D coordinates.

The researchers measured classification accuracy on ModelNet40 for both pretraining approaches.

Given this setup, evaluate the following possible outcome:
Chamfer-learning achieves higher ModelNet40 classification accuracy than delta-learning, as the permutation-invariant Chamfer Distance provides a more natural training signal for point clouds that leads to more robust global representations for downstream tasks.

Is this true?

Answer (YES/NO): NO